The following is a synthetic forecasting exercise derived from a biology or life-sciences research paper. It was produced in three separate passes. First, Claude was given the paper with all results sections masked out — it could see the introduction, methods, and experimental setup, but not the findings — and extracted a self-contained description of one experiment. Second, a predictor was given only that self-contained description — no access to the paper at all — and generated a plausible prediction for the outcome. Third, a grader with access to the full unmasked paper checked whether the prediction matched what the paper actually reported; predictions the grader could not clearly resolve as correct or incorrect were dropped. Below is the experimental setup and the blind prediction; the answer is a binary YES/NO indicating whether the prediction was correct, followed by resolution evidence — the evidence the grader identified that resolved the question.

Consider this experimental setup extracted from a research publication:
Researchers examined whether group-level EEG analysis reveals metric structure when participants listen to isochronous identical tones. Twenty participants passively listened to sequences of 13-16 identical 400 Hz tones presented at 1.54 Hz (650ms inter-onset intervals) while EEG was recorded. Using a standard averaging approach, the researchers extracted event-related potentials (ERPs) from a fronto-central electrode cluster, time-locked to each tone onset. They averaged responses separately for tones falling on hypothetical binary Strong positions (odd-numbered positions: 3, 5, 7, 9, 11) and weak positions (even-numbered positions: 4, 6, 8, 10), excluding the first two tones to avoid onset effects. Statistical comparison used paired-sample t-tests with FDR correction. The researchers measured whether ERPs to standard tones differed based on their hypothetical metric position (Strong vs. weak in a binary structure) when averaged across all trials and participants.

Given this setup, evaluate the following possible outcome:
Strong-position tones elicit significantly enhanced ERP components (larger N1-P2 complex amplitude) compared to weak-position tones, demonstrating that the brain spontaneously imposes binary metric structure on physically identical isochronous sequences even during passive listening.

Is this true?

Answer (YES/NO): NO